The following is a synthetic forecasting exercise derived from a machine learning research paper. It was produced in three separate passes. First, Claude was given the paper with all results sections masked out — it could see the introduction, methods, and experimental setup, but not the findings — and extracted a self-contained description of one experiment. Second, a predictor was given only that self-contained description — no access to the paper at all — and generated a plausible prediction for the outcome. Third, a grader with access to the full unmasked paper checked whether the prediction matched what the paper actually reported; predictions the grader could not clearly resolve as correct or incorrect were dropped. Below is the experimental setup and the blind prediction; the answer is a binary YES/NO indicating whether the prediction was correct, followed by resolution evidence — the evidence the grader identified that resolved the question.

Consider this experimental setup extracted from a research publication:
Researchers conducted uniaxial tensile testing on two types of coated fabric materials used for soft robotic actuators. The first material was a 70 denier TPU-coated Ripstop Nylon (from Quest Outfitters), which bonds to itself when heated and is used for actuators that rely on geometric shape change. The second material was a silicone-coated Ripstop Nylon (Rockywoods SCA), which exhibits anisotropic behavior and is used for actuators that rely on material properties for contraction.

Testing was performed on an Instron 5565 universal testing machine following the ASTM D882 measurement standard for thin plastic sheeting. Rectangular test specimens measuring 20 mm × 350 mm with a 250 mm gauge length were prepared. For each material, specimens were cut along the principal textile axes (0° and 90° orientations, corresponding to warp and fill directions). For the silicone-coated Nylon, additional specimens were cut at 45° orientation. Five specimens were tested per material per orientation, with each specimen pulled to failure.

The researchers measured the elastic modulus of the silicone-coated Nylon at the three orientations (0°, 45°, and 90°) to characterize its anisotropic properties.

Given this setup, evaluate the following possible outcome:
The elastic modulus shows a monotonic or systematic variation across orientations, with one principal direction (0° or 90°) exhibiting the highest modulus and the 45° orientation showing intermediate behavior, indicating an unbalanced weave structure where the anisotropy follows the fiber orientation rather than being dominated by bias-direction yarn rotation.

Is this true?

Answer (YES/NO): NO